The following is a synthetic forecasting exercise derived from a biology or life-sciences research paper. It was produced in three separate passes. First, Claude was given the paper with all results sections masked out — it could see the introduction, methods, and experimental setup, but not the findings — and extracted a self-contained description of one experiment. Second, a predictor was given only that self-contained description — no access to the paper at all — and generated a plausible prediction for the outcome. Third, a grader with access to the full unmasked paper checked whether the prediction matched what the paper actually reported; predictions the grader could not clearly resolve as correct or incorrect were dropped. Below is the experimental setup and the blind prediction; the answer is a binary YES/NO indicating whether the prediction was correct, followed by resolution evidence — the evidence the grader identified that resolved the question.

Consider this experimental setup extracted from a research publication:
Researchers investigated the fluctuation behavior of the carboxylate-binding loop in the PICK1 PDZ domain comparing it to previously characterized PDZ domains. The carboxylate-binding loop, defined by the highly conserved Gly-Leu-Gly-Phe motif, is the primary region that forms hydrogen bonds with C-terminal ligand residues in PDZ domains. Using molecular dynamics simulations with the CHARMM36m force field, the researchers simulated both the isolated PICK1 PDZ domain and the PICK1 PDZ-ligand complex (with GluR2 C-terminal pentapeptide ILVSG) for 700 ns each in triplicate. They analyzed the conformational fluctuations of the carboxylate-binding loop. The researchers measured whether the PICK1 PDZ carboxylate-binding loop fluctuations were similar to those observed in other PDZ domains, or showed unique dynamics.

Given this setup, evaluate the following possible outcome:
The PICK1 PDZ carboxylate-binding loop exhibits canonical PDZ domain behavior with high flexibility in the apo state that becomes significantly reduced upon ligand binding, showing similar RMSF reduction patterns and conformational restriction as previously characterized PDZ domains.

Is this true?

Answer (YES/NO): YES